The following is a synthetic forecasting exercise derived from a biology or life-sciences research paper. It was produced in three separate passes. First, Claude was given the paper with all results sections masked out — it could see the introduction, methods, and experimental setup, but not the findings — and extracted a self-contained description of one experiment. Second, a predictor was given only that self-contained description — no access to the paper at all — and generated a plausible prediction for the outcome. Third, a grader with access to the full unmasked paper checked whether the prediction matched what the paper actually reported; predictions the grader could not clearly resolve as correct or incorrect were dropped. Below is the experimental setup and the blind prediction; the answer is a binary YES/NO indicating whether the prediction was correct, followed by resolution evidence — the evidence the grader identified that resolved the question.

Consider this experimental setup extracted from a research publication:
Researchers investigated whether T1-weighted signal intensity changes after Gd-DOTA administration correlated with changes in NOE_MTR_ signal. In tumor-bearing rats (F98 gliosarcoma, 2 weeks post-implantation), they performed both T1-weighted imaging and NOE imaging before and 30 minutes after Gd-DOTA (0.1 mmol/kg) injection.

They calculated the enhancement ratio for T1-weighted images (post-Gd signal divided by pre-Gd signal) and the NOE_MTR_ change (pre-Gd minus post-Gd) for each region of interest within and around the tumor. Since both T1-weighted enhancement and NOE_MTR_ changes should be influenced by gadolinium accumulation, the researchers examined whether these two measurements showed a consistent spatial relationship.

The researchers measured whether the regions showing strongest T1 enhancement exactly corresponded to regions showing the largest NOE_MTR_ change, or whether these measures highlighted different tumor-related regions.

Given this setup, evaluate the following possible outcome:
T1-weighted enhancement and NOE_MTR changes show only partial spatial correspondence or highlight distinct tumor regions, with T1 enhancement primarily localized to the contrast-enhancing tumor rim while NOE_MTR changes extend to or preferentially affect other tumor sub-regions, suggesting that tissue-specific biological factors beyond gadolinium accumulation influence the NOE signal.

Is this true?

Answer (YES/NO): NO